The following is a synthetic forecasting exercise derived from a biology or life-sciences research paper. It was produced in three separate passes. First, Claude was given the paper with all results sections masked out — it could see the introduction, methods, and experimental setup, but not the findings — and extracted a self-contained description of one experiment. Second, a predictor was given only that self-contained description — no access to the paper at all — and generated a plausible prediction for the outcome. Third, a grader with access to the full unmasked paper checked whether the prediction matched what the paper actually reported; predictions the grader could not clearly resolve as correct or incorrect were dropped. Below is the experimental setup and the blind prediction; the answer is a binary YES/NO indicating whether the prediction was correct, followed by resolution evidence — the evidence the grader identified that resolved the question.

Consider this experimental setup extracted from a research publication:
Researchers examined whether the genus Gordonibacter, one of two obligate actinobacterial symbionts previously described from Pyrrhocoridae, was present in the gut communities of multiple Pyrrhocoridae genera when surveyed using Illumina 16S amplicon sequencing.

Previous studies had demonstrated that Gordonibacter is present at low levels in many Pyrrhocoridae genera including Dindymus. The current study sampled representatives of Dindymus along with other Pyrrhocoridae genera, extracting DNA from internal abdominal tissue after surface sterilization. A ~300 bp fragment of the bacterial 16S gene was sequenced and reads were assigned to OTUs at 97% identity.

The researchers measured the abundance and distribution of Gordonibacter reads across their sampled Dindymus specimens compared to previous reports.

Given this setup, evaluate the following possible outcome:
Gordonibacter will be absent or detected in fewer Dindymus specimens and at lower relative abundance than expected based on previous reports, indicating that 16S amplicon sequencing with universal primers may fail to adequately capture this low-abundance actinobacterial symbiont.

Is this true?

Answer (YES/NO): NO